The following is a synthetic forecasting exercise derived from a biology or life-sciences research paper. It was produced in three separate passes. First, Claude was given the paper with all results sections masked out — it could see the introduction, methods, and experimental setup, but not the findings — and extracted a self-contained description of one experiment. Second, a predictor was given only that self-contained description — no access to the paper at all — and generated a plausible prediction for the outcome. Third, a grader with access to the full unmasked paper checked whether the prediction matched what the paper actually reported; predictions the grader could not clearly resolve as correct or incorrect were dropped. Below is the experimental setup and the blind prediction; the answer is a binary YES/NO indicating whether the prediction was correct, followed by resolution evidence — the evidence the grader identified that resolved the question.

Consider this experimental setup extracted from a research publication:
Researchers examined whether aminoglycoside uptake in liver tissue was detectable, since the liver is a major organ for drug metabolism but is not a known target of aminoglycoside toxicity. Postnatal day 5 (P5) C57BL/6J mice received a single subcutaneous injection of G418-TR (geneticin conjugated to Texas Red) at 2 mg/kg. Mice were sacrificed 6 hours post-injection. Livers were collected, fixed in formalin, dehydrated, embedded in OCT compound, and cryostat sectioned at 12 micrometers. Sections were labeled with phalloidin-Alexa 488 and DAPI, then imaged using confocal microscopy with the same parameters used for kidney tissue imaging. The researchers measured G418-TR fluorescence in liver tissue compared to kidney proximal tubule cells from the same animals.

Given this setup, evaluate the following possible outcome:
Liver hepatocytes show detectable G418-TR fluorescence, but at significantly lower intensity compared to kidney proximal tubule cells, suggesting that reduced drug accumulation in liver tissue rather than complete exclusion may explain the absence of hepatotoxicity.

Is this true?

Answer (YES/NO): YES